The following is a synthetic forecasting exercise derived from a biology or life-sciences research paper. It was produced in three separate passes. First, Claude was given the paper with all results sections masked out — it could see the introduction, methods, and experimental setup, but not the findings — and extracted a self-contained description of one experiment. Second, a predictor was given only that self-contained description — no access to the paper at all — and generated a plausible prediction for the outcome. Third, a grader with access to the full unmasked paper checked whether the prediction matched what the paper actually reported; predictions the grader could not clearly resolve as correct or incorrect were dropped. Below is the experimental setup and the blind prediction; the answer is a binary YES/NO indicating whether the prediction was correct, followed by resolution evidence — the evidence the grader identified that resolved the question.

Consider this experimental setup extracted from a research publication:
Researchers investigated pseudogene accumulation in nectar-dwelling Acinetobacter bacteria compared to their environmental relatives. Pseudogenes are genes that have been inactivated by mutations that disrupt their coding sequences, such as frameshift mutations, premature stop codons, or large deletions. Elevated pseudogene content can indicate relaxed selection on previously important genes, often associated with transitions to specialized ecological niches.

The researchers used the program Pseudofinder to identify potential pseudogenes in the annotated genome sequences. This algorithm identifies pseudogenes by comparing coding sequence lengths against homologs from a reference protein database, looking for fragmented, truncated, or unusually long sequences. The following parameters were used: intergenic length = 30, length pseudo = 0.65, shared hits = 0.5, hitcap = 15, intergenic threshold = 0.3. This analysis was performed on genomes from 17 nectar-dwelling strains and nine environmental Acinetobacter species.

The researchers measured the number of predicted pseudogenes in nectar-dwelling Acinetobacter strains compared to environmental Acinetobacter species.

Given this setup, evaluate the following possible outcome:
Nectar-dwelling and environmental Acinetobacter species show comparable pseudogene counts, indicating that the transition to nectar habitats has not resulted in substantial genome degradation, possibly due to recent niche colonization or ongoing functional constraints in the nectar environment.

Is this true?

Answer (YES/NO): YES